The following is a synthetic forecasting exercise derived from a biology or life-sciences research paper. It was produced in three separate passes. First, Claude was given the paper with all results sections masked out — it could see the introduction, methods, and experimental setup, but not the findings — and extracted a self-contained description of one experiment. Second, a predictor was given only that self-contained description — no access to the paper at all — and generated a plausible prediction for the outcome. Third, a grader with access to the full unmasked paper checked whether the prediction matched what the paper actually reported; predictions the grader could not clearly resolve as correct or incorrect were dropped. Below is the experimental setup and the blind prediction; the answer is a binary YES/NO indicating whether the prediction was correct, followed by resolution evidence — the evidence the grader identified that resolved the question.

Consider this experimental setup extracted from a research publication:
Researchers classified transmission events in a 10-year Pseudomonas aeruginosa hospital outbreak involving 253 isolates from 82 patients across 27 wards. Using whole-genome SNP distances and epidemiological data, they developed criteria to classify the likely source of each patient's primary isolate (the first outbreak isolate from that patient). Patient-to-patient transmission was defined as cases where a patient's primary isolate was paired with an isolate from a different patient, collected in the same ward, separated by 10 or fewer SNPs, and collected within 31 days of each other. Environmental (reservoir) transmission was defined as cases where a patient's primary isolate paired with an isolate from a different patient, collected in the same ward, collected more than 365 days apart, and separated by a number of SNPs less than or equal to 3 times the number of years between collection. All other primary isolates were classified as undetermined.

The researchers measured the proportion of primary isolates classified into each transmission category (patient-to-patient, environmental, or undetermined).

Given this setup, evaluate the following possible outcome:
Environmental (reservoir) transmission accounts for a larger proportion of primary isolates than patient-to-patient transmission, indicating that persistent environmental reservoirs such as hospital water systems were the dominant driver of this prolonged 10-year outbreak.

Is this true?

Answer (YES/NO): YES